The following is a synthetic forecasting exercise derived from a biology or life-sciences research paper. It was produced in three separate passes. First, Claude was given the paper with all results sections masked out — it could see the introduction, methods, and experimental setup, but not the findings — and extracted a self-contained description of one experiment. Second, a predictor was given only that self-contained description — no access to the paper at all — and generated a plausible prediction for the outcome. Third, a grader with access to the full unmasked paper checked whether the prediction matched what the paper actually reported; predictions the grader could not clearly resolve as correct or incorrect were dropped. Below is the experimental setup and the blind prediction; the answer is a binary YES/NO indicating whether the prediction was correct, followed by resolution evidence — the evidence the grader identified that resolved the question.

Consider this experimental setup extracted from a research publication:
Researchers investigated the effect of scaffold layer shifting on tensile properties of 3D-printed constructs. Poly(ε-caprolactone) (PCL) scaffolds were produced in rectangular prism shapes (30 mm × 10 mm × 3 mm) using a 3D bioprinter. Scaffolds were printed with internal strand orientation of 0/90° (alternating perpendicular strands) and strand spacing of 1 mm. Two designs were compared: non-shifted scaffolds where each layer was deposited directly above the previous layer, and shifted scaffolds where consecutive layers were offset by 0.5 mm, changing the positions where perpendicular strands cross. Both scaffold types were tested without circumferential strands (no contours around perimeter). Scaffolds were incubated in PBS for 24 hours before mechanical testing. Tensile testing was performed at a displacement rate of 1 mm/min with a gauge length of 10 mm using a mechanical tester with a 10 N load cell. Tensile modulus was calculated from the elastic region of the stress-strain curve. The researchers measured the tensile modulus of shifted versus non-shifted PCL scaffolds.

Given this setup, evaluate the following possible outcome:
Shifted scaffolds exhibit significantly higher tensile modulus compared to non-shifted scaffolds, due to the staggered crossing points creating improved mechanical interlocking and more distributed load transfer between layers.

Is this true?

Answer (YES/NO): NO